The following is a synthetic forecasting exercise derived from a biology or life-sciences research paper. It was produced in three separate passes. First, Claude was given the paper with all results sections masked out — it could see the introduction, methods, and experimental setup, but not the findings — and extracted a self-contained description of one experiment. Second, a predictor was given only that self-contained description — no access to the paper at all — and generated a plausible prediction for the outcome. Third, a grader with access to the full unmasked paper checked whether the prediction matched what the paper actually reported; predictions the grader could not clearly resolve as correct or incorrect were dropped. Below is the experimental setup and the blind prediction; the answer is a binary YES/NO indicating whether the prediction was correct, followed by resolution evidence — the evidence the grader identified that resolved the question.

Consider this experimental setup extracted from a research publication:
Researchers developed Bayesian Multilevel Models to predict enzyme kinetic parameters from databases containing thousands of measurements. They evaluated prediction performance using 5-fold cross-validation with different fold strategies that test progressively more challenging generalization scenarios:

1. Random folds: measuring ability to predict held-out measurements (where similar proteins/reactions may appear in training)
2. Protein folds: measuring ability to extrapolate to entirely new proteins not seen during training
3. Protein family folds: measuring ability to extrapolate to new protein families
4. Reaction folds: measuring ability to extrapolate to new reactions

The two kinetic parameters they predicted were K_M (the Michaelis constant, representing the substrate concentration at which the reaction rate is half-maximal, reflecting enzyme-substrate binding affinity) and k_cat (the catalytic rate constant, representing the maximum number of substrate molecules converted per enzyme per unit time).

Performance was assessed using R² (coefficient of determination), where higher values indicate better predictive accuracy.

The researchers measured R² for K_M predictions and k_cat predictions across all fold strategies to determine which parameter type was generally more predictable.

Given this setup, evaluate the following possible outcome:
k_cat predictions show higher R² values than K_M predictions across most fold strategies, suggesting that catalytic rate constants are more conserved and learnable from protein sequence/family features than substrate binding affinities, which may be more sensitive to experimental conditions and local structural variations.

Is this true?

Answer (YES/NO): NO